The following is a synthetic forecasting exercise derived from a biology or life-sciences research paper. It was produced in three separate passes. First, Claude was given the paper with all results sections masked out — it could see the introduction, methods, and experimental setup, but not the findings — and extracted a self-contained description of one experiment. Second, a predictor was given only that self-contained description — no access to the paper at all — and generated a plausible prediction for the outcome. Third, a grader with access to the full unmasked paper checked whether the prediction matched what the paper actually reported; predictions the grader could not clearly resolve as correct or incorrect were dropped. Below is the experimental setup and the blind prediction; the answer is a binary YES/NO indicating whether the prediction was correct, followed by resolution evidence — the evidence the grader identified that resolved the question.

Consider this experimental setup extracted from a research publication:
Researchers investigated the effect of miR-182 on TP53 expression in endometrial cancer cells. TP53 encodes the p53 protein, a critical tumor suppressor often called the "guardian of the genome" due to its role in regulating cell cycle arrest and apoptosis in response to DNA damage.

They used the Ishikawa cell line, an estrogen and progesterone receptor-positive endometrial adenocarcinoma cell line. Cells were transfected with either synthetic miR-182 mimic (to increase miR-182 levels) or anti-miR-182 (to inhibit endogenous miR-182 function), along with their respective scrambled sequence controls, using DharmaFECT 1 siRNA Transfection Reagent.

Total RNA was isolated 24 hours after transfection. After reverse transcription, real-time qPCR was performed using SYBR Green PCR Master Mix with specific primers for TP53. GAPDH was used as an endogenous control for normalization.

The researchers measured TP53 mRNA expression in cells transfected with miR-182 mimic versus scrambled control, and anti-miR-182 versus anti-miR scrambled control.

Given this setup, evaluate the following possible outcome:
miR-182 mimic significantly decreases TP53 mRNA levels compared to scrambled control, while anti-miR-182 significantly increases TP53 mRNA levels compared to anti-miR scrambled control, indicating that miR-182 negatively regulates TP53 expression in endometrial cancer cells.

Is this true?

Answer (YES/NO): NO